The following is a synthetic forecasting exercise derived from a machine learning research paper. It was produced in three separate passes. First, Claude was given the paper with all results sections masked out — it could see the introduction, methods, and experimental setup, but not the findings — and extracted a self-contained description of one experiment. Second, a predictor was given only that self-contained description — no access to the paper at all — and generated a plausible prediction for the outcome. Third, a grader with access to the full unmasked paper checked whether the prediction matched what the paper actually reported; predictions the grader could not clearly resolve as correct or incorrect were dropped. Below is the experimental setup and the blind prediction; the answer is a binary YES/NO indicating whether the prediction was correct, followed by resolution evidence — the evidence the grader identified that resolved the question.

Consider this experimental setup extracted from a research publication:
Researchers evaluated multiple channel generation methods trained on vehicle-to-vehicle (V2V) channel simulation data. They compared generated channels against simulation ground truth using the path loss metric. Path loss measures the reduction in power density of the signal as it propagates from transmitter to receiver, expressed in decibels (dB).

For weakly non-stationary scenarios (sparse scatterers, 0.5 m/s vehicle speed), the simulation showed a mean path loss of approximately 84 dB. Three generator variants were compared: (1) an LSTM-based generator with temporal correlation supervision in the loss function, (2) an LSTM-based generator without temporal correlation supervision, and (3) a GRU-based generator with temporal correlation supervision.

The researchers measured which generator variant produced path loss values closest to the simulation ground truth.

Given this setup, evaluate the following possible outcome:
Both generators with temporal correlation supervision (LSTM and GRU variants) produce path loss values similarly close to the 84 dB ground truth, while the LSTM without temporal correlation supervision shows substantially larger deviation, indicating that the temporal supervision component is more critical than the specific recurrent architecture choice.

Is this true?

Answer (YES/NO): NO